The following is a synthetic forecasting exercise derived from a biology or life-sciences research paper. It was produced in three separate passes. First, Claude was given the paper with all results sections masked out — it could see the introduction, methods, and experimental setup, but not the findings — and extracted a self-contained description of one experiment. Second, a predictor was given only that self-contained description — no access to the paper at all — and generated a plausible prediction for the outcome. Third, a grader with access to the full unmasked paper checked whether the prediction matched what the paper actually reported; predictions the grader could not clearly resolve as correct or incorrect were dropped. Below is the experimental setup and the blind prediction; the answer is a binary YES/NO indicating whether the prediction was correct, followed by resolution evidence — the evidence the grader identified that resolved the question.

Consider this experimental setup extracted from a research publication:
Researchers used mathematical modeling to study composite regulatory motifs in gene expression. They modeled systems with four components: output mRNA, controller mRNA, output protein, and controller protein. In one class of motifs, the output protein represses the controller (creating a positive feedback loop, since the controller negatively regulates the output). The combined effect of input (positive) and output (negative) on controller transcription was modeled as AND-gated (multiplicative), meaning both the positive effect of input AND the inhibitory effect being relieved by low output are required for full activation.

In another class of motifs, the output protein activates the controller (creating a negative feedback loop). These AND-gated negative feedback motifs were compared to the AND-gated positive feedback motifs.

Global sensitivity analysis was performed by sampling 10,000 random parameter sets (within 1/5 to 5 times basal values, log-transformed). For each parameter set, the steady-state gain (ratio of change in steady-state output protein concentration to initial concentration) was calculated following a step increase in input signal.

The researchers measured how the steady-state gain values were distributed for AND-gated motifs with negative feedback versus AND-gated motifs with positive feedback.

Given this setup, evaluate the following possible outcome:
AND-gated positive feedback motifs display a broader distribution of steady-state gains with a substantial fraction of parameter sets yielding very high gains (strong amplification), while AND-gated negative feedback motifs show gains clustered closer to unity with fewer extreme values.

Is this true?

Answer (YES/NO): NO